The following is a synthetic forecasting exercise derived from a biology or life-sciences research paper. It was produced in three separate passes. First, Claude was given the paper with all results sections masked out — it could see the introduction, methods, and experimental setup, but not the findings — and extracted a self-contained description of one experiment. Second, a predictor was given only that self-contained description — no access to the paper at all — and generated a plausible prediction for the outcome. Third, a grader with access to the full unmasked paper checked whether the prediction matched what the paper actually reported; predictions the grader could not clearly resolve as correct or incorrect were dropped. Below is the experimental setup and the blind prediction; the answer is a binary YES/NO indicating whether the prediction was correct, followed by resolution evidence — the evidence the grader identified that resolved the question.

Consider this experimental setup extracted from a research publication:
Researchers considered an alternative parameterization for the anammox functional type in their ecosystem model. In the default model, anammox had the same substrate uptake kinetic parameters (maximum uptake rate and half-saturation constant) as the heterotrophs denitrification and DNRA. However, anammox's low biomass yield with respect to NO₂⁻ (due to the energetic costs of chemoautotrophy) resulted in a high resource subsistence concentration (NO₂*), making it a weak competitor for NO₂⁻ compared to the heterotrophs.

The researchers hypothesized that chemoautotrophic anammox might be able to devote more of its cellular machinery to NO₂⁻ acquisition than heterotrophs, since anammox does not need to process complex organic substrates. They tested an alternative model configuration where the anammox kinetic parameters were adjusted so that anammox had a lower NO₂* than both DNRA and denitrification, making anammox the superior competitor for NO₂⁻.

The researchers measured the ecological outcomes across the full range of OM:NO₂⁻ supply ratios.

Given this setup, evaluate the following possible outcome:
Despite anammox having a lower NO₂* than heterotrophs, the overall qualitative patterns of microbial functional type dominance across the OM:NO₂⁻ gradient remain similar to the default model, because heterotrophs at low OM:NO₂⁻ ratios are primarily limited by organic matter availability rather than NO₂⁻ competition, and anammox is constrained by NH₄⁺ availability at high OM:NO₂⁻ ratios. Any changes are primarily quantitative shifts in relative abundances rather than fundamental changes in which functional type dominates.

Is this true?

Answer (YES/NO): NO